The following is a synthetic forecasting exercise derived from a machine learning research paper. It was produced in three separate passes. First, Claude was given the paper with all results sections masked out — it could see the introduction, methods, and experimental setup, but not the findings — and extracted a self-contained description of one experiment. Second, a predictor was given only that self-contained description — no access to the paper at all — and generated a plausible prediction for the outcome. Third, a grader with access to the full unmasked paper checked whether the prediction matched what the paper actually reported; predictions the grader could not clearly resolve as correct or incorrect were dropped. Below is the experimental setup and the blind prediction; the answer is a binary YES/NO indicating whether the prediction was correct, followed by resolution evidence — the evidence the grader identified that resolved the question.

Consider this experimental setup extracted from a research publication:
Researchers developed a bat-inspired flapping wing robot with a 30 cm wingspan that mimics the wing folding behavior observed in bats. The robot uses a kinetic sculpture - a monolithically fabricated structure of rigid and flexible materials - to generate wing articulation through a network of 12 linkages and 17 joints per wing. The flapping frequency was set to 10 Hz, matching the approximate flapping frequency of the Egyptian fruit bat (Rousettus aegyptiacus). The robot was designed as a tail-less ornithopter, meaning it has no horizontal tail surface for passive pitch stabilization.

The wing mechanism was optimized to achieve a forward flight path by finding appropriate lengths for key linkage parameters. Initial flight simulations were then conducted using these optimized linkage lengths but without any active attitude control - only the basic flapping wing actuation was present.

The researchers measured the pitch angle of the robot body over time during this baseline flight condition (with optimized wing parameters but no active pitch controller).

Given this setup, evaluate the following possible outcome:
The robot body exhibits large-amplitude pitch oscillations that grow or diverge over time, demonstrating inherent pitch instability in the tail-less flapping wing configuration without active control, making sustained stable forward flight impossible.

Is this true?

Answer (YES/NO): NO